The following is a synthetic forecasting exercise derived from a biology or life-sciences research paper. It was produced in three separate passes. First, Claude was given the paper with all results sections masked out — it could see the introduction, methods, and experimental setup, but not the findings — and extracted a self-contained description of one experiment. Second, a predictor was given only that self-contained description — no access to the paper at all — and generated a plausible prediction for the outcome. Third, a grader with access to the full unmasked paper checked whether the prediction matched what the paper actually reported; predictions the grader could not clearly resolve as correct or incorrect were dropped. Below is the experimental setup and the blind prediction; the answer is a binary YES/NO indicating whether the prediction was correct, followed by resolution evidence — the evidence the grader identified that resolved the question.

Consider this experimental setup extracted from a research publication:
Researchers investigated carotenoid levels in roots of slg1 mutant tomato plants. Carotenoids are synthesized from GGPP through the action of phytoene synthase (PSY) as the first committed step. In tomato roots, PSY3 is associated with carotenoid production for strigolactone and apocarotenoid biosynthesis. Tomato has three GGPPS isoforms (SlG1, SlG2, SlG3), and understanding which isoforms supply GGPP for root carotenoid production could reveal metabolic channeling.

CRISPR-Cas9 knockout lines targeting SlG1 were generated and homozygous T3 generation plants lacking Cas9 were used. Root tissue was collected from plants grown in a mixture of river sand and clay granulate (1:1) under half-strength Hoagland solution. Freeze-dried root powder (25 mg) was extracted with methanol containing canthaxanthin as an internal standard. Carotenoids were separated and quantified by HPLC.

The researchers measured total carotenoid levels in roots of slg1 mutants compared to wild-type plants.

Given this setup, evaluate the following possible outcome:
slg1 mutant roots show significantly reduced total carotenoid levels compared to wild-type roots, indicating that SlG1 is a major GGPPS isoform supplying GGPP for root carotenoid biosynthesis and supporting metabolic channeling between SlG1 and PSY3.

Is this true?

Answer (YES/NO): NO